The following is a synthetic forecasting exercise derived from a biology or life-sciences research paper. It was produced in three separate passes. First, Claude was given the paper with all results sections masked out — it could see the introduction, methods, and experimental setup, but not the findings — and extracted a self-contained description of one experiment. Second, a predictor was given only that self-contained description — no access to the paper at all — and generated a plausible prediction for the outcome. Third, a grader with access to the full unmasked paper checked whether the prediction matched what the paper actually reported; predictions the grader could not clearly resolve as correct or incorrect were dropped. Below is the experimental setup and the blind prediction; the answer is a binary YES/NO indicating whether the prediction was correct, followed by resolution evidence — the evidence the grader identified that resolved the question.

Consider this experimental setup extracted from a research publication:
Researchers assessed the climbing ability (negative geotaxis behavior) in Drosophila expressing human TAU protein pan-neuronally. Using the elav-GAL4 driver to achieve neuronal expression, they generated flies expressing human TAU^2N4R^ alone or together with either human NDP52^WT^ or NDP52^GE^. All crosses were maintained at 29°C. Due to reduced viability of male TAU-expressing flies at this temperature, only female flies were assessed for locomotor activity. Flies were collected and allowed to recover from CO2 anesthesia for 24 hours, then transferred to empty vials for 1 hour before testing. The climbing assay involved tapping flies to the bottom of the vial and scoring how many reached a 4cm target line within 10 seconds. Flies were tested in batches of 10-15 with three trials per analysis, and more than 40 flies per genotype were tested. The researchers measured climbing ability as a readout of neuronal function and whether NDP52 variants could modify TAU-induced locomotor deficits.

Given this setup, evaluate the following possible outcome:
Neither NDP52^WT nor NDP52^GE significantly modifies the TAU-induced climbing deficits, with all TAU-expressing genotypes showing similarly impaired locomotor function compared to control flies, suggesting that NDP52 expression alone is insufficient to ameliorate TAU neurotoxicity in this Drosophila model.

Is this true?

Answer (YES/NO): NO